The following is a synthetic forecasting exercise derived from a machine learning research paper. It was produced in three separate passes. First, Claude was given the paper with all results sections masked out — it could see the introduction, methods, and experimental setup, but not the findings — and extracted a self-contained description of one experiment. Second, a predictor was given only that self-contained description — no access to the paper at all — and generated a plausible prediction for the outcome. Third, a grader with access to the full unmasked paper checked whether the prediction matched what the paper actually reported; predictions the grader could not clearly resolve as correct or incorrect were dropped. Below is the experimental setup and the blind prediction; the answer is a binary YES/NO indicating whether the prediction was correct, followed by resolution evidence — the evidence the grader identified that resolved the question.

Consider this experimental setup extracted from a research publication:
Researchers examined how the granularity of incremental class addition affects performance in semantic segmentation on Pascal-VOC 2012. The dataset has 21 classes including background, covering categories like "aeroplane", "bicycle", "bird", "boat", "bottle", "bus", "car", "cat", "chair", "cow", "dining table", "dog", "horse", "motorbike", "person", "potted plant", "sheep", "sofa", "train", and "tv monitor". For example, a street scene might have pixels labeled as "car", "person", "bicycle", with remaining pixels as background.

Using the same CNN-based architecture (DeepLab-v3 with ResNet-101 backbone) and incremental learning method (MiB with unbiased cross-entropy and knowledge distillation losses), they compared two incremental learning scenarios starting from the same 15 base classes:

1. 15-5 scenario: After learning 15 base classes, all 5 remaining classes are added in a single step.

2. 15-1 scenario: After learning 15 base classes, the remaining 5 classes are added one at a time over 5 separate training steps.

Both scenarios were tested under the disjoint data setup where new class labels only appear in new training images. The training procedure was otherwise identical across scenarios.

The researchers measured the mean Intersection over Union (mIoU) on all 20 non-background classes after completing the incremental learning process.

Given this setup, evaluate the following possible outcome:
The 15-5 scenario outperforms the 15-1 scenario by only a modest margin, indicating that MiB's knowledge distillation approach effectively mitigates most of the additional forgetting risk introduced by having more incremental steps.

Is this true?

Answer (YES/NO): NO